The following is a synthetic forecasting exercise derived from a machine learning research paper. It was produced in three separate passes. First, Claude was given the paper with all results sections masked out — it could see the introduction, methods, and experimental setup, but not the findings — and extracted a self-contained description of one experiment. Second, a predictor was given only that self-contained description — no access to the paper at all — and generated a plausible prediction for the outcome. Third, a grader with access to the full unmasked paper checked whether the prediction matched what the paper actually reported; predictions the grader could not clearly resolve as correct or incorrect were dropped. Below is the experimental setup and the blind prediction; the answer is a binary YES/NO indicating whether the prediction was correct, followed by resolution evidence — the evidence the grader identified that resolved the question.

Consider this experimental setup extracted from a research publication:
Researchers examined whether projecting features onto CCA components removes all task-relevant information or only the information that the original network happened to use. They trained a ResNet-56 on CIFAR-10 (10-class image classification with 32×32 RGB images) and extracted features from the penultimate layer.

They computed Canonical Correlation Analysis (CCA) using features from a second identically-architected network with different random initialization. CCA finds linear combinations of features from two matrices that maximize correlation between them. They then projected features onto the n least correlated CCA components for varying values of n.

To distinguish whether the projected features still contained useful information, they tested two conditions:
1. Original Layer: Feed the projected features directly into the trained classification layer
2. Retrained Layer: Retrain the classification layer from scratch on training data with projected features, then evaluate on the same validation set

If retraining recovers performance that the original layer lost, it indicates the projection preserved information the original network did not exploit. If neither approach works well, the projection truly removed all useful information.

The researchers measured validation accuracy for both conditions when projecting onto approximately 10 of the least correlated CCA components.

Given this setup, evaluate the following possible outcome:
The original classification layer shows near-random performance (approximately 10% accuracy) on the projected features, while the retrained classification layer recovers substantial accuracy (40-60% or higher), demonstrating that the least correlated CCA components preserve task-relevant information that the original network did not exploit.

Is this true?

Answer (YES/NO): NO